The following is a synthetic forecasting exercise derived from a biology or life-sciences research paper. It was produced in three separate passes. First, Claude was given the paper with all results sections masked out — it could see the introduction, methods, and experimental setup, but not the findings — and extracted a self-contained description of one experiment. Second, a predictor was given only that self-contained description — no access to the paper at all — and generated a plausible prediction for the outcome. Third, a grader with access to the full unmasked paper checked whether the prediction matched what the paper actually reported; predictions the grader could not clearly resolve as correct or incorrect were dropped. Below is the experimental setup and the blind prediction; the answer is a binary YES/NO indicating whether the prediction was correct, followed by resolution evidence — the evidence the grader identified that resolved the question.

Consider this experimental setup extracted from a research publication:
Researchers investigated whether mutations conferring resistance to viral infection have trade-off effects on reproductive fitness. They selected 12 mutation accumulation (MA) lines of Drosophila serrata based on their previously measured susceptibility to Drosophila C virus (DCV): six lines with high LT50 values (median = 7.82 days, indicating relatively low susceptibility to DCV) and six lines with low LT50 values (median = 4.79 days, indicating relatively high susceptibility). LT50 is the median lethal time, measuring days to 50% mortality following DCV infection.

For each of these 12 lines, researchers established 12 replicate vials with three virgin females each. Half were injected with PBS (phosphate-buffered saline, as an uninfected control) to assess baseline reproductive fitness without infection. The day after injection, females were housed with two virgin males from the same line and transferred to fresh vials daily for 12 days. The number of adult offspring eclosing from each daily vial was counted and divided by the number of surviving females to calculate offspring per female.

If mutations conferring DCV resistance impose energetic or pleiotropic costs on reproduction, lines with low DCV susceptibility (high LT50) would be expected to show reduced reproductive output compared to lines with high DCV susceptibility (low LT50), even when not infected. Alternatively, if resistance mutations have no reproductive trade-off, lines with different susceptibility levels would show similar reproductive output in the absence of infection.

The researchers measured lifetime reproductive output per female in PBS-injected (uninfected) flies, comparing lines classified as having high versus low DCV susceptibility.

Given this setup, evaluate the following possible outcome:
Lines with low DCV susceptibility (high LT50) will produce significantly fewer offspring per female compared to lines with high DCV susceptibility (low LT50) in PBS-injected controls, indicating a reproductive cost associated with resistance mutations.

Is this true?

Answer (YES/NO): NO